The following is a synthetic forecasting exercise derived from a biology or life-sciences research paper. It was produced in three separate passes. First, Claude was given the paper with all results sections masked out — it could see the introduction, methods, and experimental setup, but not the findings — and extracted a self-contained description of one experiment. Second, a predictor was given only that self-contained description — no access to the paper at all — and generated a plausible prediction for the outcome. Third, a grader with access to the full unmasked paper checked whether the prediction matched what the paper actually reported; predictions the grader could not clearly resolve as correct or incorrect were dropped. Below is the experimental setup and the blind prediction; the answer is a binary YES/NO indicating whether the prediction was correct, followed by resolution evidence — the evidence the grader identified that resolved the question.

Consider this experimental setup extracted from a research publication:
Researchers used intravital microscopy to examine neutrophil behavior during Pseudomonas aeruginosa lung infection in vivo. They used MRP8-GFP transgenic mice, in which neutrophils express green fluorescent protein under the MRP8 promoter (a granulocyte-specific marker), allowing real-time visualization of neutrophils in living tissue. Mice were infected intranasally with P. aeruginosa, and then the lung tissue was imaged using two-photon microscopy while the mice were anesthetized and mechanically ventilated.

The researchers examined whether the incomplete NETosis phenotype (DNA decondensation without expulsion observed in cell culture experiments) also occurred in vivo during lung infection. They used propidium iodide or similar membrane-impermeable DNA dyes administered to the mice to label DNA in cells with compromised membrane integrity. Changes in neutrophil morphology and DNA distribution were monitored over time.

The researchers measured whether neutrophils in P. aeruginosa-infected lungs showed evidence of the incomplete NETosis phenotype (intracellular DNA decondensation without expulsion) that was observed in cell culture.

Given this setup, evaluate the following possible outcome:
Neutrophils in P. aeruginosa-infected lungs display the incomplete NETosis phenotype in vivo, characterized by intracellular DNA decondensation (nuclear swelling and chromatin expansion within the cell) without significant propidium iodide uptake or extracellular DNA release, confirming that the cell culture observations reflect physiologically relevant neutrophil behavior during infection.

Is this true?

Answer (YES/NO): NO